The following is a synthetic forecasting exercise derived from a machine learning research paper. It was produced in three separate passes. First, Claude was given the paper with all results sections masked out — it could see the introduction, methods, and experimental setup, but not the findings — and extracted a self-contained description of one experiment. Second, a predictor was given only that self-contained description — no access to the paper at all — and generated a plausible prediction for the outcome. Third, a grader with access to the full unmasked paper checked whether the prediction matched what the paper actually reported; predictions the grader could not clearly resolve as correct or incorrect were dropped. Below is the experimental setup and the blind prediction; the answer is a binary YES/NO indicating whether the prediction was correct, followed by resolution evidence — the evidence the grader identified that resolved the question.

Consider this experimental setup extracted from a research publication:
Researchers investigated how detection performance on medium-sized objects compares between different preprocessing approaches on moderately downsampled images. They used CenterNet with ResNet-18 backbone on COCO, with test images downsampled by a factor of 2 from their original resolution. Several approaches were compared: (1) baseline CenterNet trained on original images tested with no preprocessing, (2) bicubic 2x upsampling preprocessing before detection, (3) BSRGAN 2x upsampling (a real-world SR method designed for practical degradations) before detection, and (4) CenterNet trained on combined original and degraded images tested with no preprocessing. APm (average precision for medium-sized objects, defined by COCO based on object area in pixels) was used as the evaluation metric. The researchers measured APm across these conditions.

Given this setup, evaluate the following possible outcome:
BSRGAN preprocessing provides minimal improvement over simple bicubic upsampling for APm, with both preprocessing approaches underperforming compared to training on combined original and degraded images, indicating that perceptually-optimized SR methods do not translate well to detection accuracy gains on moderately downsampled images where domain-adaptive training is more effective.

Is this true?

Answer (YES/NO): NO